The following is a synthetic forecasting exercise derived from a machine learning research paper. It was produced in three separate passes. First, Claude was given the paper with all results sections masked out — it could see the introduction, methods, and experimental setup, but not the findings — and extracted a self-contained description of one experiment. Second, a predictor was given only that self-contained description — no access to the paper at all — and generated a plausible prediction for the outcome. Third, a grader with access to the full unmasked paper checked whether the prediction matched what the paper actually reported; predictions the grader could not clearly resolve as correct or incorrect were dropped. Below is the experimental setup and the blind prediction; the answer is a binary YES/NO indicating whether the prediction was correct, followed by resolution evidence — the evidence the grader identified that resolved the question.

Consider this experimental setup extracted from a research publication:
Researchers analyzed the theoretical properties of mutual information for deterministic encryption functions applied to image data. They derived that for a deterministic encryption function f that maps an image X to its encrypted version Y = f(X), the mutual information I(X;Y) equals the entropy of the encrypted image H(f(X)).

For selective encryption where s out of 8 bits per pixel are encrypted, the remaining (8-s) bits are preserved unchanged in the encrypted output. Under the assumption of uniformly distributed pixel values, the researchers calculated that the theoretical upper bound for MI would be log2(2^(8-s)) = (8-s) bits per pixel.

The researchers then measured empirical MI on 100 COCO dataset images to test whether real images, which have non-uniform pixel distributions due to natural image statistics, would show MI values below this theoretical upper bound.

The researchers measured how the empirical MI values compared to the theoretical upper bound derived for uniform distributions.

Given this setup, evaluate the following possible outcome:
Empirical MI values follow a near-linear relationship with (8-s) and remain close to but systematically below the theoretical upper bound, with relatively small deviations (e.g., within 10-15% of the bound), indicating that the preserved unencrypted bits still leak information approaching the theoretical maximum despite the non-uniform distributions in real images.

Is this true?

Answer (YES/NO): NO